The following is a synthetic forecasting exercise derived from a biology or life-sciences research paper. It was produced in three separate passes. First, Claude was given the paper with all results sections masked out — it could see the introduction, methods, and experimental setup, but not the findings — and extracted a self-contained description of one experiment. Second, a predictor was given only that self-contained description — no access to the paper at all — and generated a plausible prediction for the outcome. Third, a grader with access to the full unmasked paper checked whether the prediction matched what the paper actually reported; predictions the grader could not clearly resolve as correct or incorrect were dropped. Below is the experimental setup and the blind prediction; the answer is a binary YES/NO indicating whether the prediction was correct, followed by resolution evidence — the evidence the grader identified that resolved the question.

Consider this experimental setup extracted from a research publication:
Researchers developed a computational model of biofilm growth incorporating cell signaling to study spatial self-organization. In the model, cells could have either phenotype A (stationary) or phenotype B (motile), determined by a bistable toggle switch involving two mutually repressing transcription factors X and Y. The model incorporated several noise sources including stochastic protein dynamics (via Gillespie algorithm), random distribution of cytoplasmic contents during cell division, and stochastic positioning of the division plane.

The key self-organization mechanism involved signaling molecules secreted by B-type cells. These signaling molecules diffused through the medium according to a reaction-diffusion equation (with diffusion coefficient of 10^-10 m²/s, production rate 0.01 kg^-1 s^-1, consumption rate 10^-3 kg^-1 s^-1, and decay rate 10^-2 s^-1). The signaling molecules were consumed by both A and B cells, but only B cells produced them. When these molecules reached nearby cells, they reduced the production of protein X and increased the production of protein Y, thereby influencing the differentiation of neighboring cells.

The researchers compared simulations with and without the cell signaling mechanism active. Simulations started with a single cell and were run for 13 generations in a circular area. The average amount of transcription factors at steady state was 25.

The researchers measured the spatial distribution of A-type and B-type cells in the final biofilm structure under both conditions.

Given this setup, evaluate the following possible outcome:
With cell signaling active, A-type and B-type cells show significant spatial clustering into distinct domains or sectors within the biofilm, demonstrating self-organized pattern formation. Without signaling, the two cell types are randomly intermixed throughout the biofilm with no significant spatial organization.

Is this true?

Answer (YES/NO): YES